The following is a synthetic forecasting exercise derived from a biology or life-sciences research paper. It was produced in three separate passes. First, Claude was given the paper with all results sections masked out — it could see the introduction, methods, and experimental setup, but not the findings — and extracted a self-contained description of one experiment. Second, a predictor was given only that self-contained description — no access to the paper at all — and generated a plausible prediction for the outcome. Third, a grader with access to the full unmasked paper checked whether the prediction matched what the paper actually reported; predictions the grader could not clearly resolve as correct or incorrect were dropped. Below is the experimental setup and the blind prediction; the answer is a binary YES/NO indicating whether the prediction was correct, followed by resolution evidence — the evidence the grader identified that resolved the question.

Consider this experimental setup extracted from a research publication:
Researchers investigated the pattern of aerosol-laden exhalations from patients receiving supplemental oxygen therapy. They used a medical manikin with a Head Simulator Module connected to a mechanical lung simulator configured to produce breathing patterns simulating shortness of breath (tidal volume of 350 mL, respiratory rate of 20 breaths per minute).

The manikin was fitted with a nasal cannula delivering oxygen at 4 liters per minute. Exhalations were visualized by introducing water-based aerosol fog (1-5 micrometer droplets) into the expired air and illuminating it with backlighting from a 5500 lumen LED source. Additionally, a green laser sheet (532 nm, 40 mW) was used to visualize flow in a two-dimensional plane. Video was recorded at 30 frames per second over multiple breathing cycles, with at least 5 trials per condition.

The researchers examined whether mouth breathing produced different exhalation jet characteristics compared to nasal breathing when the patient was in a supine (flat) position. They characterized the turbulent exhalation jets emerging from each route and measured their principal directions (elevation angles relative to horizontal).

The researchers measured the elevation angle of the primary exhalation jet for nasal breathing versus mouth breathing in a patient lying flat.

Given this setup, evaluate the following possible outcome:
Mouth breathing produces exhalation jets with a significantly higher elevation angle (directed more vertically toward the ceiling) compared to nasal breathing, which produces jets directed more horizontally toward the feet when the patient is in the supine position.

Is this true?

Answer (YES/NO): NO